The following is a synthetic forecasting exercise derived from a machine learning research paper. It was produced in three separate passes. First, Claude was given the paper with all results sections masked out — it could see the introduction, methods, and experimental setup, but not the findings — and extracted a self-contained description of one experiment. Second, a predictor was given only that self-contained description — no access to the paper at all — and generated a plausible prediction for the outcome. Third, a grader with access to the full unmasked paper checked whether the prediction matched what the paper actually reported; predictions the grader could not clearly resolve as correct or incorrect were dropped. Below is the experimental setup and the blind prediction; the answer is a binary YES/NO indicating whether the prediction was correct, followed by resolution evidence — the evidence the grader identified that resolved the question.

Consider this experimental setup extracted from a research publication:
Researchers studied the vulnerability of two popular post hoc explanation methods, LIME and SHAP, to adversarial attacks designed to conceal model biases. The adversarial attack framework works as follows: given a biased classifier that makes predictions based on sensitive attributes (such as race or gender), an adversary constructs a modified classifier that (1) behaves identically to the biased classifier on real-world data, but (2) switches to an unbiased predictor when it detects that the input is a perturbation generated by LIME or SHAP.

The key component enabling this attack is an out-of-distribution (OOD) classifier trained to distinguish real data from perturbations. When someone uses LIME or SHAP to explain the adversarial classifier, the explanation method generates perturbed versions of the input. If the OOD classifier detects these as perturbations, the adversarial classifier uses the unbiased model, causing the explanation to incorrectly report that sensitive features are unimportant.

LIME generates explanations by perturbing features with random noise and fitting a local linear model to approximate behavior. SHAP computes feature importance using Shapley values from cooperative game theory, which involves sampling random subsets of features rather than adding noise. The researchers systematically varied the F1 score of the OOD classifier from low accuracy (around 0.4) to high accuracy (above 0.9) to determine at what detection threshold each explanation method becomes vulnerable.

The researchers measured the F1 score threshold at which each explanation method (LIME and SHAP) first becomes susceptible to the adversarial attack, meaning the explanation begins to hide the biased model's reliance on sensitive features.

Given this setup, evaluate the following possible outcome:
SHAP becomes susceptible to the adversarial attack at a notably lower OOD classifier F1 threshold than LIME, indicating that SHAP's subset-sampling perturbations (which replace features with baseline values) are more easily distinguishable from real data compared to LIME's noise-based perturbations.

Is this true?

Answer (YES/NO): YES